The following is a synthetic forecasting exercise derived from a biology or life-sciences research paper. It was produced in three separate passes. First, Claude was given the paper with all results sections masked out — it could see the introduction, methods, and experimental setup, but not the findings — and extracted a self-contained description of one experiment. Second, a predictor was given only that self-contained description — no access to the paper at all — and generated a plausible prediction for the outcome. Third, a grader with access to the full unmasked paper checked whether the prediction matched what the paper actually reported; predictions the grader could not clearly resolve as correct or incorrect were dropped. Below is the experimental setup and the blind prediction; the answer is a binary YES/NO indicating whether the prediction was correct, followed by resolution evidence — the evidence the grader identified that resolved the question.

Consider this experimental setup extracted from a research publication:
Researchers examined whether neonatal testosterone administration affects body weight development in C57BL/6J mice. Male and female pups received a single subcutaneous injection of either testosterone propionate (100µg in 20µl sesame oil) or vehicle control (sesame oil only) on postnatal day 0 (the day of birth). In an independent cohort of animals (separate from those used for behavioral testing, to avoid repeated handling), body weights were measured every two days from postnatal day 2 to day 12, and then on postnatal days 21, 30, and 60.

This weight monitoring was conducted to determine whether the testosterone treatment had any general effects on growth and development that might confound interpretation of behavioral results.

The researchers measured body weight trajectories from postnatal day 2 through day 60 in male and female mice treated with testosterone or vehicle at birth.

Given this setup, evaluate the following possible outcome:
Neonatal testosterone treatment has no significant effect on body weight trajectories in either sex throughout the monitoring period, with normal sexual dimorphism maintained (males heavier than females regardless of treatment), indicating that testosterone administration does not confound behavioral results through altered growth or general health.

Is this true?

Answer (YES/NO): YES